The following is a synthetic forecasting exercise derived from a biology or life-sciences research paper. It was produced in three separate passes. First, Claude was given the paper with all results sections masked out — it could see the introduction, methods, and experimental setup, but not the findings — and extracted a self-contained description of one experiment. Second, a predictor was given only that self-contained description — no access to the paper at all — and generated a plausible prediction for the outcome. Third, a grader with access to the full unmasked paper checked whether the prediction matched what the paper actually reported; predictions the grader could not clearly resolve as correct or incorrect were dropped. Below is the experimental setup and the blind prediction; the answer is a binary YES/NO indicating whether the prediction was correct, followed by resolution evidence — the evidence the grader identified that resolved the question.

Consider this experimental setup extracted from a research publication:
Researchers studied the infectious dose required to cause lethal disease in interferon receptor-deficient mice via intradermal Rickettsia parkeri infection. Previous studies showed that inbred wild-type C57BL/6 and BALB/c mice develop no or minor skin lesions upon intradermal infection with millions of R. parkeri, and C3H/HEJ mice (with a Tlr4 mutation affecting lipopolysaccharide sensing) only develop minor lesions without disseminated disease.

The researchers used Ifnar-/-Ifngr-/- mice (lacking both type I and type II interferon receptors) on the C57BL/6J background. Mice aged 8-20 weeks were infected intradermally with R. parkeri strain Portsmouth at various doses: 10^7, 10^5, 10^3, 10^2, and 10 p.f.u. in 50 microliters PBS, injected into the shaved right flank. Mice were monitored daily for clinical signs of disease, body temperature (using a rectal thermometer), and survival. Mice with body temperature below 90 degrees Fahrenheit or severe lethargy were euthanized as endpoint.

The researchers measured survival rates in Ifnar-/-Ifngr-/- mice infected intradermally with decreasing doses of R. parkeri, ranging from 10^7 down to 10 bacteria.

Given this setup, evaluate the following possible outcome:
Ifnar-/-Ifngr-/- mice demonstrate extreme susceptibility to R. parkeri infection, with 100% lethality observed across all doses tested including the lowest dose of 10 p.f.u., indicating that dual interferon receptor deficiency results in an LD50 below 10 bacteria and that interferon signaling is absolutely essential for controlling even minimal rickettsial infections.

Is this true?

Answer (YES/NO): NO